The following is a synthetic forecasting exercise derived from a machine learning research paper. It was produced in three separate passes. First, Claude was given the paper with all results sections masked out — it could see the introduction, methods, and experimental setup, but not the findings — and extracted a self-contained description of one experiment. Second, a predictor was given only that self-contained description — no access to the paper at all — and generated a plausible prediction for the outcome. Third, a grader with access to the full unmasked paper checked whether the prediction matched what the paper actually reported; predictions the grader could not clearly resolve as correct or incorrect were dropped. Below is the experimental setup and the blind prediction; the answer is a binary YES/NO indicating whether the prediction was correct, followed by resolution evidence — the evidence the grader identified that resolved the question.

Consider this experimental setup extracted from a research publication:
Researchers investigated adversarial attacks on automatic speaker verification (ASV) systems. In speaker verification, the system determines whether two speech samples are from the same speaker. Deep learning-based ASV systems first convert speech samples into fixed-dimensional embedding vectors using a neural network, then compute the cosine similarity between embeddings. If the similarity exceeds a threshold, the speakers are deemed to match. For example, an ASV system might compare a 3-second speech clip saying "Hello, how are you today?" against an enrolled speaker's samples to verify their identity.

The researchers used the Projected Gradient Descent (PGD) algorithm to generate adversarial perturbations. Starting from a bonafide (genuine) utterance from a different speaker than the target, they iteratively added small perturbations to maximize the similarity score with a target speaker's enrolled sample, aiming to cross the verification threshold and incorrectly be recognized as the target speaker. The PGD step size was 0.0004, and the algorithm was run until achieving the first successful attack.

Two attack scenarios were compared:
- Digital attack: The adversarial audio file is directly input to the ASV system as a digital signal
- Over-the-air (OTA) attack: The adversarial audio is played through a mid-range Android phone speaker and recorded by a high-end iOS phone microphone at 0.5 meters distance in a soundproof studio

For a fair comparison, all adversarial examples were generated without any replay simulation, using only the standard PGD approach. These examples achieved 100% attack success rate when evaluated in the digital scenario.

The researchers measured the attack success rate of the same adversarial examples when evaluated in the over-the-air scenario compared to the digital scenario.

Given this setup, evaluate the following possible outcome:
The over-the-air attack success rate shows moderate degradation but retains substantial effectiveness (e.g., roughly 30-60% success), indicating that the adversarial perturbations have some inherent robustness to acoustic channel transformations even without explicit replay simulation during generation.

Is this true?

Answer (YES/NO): YES